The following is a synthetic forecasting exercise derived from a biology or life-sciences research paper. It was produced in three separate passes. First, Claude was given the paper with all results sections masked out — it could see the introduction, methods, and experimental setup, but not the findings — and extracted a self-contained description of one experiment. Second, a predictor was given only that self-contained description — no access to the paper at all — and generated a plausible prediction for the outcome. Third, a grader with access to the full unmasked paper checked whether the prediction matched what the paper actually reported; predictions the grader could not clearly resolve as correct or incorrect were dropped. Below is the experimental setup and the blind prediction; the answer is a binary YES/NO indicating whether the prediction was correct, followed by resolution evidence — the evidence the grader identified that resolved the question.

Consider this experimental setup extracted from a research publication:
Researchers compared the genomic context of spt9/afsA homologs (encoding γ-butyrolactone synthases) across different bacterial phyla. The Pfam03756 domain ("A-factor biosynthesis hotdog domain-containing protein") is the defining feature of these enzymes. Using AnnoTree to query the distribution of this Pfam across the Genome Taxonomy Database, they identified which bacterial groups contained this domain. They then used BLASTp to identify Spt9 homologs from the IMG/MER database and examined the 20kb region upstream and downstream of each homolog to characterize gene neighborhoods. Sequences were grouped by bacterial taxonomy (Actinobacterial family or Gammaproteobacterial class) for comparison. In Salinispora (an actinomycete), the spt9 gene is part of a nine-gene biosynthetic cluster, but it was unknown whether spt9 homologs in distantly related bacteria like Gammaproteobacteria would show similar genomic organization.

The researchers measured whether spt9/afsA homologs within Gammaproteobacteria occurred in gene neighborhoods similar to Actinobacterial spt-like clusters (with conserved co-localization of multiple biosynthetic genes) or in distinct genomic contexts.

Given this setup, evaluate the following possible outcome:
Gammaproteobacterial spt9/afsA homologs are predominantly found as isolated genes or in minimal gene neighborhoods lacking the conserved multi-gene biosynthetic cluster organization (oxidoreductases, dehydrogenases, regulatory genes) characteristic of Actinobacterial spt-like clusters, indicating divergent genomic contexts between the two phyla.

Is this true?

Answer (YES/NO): YES